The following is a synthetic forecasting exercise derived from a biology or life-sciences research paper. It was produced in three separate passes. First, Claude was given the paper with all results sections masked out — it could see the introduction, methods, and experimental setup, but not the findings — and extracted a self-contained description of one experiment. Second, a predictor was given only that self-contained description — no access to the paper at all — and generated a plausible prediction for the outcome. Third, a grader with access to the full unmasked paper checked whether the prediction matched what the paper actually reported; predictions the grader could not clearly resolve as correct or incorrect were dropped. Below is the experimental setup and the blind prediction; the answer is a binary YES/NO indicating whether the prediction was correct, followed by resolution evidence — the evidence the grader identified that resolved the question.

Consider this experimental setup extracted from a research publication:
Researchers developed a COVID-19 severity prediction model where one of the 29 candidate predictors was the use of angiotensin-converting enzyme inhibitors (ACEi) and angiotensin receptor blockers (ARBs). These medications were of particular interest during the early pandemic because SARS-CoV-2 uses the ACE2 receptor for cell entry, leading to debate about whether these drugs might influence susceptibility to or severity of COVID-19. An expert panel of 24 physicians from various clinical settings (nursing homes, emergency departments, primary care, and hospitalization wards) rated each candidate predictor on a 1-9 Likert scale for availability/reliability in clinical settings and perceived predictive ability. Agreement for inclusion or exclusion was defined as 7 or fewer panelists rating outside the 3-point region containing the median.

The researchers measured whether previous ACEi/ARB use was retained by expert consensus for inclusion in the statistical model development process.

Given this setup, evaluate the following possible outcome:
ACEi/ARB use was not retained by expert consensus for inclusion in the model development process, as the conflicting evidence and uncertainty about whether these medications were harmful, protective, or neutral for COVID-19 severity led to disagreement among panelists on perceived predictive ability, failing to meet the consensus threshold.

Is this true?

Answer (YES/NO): YES